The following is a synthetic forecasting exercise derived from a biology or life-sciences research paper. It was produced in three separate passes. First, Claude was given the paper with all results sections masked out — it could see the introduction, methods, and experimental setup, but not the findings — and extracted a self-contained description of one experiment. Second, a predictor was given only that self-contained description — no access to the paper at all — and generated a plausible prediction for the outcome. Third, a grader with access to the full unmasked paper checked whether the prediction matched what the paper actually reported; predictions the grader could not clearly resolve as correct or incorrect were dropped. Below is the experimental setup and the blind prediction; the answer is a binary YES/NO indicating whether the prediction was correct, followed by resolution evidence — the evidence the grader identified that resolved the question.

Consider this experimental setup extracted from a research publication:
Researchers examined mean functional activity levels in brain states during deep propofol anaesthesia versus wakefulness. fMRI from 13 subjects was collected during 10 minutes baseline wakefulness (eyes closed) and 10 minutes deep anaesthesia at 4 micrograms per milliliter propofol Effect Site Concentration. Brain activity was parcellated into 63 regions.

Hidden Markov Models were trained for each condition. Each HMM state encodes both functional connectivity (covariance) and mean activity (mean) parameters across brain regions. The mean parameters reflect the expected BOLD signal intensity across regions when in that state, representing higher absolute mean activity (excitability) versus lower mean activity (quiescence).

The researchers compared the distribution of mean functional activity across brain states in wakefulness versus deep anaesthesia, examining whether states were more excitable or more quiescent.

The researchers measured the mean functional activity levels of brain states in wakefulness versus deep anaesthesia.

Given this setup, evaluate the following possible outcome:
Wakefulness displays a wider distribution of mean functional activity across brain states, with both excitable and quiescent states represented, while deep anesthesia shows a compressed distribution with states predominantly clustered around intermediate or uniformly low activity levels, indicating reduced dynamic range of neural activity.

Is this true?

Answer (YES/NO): YES